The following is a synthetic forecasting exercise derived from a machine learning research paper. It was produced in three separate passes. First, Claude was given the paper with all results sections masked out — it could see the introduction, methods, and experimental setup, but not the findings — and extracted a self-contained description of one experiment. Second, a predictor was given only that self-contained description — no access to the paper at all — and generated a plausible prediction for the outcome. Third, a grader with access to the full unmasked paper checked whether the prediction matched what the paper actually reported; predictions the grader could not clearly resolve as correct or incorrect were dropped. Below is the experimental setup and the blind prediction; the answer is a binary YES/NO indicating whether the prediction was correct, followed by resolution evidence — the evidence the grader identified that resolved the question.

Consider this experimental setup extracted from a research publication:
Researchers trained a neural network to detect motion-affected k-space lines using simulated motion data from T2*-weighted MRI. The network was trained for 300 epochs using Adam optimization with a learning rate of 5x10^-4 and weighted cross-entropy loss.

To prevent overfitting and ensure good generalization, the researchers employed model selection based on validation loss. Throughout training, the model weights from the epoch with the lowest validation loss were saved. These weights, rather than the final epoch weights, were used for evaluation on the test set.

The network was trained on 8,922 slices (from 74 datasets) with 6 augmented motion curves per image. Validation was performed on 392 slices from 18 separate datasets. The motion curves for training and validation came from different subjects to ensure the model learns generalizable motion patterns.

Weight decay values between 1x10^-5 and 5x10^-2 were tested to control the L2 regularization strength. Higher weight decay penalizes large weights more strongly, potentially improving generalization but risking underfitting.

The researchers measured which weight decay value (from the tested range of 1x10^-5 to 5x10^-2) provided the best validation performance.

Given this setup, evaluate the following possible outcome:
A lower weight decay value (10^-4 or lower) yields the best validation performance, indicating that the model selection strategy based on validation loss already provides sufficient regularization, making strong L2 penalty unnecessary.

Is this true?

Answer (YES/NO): NO